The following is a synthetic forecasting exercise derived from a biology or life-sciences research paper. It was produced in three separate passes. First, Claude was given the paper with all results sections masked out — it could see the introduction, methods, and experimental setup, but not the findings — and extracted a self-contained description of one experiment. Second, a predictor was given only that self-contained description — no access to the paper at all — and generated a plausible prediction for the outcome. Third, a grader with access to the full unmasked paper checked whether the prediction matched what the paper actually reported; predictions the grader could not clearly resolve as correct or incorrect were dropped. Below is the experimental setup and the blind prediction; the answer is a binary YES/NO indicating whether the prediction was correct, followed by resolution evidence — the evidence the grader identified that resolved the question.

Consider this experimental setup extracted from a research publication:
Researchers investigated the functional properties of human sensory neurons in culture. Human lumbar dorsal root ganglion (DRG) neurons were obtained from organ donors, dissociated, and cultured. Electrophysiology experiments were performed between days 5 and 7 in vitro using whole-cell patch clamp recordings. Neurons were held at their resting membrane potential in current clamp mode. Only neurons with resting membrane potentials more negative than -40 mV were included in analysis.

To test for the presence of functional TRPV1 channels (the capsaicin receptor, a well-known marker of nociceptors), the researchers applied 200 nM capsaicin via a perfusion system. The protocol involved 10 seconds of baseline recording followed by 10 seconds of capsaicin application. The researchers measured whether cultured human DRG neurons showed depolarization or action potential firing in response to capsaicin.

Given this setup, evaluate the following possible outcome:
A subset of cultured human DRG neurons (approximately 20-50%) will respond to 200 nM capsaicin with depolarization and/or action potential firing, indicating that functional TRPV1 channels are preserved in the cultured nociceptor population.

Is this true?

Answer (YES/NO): NO